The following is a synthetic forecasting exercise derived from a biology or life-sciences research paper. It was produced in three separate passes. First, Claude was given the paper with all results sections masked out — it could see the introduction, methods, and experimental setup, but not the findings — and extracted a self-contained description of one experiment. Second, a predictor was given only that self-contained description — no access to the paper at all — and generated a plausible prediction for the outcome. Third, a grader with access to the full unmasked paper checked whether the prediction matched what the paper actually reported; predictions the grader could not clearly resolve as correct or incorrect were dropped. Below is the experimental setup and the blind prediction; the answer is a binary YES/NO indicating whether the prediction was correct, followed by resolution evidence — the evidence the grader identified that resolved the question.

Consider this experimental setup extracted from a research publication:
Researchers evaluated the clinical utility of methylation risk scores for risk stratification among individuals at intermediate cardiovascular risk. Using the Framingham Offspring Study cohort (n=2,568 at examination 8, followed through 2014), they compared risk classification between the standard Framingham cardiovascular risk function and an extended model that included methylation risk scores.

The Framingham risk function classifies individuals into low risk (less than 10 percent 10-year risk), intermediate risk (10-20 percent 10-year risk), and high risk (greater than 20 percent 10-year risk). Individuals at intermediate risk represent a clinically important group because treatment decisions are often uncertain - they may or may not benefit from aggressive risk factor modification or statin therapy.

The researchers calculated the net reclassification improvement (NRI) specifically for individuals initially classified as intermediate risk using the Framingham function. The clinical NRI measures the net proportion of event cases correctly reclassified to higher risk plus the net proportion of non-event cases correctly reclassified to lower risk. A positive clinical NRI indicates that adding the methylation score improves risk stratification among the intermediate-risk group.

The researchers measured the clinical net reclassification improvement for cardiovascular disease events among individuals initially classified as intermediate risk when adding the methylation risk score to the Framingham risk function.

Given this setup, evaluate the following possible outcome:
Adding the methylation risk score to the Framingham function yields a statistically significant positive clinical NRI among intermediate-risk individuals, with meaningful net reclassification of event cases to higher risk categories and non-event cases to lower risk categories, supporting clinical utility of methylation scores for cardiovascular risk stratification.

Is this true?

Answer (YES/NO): NO